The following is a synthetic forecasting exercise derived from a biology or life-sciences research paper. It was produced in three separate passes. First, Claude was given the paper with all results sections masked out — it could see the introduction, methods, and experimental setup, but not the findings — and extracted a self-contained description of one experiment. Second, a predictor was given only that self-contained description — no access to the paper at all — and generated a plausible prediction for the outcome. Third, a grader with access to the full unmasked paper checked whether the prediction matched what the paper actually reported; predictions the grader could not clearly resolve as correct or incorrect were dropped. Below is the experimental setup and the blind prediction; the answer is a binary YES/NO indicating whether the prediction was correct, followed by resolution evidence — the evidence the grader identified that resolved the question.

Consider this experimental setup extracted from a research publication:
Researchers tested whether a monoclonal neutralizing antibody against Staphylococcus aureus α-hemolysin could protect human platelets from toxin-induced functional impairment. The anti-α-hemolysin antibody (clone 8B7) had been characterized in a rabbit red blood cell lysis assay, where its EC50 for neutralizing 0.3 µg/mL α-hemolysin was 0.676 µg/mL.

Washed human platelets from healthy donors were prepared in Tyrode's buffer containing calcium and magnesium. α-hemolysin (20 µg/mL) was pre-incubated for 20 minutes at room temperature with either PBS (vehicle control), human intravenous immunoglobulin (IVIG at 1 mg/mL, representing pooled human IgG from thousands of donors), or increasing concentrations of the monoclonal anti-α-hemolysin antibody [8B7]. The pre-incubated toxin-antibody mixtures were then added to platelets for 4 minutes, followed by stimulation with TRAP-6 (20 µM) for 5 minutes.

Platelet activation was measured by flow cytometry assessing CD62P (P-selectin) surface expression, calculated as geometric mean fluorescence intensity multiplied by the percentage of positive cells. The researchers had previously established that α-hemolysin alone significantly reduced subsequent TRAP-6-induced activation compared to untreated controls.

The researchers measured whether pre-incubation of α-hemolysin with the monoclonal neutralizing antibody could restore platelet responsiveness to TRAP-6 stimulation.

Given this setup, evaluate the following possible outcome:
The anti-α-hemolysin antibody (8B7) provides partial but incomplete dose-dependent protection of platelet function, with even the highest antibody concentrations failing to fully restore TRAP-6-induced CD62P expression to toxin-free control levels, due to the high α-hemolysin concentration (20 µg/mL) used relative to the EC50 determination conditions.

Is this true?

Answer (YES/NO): NO